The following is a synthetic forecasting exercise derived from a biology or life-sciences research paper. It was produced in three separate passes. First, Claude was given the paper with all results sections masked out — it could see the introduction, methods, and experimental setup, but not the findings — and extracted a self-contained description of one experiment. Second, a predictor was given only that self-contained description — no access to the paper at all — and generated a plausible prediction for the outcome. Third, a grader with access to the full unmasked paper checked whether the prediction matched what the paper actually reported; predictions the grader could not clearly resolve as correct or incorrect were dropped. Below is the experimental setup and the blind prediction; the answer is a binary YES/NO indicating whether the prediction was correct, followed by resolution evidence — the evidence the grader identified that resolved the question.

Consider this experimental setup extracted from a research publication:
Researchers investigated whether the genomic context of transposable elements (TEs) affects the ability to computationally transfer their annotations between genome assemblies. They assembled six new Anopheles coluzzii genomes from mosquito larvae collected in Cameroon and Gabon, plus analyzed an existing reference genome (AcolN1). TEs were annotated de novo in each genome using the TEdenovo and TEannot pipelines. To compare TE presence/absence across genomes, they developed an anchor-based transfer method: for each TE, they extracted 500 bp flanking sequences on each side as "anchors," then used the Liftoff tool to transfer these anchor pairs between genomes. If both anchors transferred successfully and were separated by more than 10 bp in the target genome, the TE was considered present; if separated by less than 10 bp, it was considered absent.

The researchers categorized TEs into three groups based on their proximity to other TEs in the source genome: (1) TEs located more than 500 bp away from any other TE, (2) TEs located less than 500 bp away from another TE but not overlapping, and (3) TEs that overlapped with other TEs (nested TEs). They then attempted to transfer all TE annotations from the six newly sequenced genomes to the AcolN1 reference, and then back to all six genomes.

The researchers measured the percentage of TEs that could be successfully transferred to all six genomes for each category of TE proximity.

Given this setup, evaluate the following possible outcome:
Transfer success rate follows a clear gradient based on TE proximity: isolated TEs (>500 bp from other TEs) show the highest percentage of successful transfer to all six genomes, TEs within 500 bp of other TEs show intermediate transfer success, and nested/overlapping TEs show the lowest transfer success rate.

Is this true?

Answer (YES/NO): YES